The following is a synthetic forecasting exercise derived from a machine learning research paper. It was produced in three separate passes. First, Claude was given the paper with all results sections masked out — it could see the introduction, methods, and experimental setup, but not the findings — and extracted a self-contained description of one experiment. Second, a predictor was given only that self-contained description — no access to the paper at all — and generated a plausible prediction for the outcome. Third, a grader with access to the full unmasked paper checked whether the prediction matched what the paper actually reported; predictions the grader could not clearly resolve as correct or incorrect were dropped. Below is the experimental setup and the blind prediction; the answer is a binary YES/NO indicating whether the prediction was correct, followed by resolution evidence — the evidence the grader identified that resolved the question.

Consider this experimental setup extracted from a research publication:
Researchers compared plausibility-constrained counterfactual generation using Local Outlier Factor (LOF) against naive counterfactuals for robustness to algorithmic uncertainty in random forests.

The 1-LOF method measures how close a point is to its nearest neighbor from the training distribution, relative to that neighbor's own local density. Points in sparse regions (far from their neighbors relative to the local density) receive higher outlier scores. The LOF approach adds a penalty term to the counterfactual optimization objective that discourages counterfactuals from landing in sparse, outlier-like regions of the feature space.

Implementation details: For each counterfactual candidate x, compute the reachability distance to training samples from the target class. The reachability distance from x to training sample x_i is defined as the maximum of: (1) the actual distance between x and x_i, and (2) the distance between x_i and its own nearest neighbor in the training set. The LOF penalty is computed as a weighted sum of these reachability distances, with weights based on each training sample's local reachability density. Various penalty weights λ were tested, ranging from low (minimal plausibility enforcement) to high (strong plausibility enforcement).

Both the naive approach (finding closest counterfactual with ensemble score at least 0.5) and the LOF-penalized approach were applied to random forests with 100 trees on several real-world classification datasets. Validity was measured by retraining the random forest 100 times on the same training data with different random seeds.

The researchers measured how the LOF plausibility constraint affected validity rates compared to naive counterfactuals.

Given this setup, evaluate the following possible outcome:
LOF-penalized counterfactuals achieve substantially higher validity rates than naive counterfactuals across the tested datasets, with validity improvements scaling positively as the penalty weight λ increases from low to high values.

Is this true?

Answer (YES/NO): NO